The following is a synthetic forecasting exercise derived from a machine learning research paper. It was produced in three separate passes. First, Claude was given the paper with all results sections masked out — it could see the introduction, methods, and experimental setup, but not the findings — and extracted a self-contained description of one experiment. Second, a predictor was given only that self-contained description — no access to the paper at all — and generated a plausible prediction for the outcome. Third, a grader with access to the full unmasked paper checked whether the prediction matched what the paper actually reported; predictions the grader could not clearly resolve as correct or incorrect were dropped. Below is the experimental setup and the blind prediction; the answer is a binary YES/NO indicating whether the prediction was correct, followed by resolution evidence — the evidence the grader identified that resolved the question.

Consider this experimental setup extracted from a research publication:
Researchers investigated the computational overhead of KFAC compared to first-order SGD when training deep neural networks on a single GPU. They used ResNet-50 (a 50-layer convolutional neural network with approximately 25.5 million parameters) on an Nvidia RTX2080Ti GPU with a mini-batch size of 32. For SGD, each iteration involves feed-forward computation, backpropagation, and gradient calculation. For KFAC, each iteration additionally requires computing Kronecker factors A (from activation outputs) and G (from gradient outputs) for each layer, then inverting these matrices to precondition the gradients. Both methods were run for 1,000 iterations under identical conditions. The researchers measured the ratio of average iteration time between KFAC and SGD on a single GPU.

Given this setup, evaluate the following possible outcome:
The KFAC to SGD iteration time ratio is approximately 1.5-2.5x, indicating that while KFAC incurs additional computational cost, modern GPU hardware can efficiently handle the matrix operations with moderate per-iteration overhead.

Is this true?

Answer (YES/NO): NO